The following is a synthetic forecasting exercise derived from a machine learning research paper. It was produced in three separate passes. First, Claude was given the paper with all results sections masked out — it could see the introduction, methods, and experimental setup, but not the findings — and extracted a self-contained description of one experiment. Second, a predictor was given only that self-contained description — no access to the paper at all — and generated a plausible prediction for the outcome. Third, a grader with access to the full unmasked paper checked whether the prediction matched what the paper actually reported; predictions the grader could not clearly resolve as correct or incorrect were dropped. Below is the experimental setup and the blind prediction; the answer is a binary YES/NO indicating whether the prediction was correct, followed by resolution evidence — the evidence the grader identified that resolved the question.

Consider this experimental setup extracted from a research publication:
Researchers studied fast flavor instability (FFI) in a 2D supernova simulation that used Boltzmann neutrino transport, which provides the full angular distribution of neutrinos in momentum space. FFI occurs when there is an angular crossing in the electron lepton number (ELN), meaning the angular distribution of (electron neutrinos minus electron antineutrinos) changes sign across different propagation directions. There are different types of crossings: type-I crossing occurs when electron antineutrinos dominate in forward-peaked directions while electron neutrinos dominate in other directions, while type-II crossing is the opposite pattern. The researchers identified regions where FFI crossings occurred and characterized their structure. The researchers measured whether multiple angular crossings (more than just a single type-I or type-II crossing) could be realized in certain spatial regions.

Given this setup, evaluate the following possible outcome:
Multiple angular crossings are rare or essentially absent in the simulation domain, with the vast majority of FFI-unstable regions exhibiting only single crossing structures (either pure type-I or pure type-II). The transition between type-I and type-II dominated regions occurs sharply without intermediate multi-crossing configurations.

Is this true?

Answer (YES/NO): NO